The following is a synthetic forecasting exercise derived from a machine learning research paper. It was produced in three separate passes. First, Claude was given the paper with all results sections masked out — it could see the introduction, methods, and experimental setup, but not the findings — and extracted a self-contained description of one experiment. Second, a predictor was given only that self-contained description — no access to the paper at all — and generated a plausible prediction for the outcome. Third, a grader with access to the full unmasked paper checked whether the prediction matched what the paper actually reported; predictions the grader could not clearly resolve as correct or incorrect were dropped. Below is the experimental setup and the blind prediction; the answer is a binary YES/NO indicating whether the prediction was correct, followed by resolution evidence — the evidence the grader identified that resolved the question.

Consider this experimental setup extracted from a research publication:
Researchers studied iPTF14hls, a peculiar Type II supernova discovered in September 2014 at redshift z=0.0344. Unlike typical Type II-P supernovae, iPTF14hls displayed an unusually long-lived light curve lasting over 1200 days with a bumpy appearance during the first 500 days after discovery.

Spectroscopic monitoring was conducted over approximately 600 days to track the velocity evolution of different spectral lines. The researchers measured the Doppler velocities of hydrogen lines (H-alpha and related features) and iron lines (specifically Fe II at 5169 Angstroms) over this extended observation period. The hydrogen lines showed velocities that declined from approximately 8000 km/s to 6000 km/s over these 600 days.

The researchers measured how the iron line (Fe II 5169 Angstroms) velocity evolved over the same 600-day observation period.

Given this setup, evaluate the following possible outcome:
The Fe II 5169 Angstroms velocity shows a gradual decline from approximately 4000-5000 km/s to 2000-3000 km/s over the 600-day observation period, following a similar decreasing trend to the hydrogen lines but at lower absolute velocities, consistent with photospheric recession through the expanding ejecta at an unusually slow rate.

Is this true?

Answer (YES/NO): NO